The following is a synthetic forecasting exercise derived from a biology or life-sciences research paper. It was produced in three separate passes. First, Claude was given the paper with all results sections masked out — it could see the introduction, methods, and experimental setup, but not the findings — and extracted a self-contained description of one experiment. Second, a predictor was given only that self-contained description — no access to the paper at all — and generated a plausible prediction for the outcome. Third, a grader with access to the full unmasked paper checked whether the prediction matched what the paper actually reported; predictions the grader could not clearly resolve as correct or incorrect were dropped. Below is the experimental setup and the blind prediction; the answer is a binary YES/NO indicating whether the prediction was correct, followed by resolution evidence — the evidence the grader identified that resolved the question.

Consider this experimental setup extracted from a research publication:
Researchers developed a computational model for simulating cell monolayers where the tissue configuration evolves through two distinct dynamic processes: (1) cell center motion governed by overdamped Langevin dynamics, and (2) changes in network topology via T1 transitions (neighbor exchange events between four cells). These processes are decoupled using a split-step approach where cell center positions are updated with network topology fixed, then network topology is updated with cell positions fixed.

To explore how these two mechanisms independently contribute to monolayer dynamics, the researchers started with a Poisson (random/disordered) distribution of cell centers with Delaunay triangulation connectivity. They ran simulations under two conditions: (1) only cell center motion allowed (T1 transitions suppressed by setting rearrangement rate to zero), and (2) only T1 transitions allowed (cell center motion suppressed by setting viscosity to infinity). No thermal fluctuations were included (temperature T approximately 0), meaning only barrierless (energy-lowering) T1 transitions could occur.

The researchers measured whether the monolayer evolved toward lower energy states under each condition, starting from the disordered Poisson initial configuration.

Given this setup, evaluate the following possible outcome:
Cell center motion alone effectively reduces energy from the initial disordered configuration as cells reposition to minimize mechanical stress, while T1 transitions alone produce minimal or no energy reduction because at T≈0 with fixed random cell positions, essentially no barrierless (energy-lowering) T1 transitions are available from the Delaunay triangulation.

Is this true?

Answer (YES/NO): NO